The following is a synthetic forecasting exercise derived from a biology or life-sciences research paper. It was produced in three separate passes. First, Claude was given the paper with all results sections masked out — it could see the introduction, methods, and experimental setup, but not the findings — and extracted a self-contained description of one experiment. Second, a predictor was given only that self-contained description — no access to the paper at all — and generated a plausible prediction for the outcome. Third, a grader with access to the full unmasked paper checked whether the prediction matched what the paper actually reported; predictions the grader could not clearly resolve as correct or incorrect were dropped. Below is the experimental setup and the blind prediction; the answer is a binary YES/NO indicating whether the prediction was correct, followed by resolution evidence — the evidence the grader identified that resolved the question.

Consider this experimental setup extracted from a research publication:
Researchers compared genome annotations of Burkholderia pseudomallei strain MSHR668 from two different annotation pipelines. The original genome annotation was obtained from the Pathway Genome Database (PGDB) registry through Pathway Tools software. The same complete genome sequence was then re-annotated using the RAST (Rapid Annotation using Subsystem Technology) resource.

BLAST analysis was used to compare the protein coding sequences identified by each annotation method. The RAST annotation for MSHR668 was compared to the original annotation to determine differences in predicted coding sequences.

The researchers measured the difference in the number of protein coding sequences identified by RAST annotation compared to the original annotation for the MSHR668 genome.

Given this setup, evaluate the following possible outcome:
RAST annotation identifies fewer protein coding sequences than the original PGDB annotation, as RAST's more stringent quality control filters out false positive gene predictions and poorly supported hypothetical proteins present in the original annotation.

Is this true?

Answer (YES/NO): YES